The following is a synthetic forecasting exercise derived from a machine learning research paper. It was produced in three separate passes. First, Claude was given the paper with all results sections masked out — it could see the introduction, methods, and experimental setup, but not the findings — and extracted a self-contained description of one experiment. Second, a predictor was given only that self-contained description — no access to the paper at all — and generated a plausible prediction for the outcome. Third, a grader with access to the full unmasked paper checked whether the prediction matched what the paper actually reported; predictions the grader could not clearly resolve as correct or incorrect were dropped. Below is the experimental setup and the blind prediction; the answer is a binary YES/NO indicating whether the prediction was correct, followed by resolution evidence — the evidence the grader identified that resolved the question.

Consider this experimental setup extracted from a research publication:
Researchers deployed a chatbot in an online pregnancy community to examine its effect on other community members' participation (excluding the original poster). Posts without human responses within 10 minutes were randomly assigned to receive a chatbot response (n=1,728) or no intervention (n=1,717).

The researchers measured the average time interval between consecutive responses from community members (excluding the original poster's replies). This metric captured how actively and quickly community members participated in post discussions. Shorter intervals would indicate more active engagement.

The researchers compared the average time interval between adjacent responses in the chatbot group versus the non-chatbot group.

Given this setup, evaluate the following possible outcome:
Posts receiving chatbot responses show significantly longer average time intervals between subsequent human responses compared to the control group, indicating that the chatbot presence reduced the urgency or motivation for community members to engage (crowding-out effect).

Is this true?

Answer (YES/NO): NO